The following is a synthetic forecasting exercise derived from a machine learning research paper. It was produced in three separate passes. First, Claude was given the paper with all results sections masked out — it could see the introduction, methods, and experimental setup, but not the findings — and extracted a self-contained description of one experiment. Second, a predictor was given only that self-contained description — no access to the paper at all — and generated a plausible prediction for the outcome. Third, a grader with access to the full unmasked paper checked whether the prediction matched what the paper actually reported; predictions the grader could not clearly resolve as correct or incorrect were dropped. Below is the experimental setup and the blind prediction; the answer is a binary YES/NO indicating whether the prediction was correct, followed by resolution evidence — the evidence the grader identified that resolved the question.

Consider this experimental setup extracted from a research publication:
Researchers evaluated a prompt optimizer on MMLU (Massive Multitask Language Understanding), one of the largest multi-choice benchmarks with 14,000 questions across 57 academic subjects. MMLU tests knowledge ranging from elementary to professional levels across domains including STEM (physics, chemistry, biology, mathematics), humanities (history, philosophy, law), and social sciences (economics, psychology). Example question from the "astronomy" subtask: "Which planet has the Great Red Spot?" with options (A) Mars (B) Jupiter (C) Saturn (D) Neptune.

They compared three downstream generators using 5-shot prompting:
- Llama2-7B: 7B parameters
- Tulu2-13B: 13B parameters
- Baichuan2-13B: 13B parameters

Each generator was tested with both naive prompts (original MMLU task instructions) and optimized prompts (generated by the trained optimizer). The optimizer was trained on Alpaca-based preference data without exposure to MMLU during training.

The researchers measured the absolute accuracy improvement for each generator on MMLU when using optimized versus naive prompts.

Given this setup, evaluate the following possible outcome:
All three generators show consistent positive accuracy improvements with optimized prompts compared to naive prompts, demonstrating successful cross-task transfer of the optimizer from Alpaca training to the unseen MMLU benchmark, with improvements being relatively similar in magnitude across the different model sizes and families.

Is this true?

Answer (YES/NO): NO